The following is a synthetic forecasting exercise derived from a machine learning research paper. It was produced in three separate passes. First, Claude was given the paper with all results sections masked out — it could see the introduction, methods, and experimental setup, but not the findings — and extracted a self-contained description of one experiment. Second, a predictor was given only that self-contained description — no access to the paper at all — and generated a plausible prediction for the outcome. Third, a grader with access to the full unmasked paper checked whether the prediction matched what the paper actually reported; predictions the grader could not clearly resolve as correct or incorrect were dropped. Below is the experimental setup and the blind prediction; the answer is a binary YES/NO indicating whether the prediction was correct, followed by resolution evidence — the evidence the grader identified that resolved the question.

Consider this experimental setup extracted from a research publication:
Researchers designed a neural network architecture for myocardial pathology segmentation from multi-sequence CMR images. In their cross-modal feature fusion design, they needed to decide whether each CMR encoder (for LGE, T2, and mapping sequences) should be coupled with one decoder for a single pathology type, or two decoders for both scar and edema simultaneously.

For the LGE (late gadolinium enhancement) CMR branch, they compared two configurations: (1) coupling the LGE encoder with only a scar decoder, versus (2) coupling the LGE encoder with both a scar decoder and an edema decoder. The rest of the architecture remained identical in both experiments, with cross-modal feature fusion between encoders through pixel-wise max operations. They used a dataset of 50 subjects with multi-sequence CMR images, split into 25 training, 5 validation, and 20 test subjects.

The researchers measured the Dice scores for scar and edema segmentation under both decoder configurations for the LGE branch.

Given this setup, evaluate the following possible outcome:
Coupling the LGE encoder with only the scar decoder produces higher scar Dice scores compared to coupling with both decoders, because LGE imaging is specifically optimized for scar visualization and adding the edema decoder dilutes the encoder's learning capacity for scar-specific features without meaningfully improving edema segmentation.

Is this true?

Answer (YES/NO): YES